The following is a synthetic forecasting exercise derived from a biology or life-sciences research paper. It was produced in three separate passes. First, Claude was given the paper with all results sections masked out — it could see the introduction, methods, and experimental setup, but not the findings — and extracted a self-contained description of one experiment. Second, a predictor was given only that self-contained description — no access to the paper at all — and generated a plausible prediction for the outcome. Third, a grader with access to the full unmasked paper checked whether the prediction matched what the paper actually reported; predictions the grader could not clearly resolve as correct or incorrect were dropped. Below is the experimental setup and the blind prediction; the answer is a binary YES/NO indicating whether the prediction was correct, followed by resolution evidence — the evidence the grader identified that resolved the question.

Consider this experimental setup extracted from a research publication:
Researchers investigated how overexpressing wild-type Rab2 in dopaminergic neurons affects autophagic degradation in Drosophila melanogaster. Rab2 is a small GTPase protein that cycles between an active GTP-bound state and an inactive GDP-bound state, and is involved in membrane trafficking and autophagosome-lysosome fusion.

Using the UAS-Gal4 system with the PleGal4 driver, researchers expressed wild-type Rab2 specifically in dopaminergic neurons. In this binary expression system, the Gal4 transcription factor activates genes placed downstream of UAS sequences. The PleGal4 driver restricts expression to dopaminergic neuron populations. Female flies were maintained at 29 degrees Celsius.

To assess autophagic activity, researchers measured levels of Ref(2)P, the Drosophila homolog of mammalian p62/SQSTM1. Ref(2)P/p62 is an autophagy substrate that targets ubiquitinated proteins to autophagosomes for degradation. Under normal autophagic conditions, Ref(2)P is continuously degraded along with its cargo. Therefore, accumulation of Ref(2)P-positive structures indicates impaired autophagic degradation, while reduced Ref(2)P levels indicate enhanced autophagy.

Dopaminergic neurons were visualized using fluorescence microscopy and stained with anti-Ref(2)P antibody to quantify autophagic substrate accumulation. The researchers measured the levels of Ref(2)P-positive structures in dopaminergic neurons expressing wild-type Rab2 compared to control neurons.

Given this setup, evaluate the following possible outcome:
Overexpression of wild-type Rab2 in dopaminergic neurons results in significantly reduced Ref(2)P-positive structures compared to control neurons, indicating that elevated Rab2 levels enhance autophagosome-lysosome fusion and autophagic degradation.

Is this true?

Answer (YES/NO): NO